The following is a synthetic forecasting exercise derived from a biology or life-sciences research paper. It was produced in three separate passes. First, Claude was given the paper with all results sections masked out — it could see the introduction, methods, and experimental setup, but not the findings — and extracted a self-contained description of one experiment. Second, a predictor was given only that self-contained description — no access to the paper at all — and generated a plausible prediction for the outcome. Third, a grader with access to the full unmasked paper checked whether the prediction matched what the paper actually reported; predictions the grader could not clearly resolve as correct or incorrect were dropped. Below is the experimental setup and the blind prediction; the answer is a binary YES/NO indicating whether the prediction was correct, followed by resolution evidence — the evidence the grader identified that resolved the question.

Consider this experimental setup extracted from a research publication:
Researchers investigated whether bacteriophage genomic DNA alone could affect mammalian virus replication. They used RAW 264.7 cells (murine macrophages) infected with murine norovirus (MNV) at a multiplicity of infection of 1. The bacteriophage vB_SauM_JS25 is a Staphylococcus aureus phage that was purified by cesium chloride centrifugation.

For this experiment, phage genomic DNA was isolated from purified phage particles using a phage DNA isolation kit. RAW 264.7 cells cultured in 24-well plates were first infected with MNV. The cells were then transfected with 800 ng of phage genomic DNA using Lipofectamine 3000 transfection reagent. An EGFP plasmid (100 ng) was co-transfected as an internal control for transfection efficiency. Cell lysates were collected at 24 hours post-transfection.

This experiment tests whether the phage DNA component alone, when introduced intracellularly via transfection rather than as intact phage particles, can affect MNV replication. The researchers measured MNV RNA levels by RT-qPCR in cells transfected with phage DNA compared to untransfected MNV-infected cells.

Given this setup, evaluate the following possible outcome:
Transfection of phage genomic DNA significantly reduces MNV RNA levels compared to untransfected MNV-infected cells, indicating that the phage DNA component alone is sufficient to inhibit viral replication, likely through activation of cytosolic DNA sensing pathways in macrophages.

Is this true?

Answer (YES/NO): NO